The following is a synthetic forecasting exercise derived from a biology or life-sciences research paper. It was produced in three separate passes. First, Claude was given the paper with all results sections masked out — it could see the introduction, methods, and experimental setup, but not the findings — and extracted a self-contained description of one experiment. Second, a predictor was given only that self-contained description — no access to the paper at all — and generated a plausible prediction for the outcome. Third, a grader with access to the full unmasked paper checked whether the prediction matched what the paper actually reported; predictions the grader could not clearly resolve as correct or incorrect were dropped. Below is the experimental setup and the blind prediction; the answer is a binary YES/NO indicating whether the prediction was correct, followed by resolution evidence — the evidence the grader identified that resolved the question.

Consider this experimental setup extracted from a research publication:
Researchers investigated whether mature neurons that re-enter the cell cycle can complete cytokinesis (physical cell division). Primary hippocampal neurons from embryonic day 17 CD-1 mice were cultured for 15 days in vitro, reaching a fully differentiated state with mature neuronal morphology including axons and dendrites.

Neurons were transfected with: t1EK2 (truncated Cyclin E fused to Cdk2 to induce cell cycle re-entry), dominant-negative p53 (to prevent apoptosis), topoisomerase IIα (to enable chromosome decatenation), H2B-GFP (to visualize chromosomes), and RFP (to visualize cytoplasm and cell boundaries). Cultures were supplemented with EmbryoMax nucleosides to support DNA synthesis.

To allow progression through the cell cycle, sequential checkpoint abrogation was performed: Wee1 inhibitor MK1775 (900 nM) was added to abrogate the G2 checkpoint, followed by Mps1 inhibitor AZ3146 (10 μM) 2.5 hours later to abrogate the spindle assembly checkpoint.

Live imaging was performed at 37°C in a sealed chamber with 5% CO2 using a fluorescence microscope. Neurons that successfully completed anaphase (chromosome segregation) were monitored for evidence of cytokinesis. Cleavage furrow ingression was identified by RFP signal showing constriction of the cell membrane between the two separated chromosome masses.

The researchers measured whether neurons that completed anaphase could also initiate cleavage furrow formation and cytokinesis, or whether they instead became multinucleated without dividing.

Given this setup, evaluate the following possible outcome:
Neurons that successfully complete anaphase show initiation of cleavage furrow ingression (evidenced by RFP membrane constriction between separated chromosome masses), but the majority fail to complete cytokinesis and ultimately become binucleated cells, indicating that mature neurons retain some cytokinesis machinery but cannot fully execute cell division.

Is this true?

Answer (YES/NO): NO